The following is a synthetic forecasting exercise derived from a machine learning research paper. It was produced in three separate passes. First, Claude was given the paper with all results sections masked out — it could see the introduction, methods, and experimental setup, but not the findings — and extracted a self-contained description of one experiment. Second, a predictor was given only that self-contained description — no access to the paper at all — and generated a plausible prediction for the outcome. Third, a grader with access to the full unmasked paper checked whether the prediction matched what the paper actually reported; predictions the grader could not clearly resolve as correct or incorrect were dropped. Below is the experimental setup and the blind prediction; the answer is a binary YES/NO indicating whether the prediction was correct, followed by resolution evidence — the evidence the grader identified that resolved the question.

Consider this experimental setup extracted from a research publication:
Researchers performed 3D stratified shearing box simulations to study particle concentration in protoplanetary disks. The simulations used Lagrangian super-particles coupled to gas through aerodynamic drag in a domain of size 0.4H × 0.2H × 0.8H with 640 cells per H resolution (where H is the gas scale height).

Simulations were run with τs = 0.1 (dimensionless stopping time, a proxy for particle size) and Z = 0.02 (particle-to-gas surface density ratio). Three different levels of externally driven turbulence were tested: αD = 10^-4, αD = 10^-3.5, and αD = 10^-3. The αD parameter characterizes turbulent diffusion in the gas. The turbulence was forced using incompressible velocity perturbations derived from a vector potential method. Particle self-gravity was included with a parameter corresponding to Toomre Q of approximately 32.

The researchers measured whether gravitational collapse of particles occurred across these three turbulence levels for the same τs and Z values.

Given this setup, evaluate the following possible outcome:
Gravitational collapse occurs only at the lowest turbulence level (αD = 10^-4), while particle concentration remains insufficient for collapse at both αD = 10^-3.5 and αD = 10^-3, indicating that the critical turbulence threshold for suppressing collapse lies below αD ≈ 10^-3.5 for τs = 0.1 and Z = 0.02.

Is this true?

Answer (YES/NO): YES